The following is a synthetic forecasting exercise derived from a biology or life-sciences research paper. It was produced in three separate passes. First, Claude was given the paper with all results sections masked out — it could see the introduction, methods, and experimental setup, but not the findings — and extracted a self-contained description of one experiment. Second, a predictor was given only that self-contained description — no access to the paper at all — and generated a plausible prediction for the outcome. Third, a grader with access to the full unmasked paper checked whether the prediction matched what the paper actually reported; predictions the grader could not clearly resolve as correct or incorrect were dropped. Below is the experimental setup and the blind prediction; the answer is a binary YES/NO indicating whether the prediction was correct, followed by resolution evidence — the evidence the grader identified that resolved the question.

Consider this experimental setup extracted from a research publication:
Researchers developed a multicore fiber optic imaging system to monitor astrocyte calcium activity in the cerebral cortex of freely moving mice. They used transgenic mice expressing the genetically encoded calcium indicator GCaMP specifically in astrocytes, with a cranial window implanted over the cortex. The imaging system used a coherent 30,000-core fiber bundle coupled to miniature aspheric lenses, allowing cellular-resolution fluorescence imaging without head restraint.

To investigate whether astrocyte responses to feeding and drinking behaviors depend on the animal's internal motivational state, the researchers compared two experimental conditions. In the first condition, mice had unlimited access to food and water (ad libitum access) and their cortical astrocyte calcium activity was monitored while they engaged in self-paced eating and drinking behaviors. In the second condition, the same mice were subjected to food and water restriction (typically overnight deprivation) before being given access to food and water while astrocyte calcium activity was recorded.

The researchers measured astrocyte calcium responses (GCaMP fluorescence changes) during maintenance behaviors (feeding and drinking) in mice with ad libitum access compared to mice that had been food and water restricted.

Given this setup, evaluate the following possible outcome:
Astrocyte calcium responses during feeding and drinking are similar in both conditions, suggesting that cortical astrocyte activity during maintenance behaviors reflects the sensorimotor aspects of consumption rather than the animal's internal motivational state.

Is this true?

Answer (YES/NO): NO